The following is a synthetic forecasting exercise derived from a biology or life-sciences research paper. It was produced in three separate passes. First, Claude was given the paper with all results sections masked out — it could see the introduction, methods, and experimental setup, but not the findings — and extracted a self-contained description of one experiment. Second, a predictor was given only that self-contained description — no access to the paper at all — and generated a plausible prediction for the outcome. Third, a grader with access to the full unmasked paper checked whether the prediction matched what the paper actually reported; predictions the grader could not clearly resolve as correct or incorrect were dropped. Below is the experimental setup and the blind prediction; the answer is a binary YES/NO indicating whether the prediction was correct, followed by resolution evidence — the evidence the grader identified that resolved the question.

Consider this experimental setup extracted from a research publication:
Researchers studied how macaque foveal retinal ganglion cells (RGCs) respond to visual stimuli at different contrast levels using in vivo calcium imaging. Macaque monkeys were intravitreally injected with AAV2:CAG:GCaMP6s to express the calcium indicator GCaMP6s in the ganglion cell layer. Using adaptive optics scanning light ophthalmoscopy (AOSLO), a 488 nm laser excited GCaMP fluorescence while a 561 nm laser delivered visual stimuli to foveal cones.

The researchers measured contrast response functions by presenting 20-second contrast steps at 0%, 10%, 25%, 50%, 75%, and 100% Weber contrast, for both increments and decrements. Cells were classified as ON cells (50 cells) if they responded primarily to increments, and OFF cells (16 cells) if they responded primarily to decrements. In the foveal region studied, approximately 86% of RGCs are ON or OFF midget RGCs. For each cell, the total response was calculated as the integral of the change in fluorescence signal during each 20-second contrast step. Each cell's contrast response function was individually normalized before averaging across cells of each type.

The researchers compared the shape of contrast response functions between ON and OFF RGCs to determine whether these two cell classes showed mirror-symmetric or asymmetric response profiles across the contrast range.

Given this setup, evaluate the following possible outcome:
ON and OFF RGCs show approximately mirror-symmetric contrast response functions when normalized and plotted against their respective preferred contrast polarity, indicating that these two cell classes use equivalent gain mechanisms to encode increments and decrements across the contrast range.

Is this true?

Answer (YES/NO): NO